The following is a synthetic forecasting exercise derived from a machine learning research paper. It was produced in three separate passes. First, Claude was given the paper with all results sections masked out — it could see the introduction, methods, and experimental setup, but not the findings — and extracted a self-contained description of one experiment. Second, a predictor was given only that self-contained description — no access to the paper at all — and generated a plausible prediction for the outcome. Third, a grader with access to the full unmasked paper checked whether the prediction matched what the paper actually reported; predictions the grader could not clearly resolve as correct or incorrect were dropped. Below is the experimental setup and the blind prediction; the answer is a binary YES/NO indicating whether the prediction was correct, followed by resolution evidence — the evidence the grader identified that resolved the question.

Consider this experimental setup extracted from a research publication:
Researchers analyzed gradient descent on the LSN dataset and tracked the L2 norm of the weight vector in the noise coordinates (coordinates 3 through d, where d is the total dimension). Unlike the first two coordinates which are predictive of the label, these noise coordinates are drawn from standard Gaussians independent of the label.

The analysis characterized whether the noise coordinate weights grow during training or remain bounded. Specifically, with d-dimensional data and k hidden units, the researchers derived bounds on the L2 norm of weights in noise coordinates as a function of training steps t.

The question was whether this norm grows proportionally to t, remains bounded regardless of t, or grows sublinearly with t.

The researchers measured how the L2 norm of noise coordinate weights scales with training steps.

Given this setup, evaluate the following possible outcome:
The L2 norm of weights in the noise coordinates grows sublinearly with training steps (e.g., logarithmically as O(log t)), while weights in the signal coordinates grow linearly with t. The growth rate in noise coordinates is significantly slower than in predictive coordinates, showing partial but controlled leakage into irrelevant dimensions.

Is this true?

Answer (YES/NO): NO